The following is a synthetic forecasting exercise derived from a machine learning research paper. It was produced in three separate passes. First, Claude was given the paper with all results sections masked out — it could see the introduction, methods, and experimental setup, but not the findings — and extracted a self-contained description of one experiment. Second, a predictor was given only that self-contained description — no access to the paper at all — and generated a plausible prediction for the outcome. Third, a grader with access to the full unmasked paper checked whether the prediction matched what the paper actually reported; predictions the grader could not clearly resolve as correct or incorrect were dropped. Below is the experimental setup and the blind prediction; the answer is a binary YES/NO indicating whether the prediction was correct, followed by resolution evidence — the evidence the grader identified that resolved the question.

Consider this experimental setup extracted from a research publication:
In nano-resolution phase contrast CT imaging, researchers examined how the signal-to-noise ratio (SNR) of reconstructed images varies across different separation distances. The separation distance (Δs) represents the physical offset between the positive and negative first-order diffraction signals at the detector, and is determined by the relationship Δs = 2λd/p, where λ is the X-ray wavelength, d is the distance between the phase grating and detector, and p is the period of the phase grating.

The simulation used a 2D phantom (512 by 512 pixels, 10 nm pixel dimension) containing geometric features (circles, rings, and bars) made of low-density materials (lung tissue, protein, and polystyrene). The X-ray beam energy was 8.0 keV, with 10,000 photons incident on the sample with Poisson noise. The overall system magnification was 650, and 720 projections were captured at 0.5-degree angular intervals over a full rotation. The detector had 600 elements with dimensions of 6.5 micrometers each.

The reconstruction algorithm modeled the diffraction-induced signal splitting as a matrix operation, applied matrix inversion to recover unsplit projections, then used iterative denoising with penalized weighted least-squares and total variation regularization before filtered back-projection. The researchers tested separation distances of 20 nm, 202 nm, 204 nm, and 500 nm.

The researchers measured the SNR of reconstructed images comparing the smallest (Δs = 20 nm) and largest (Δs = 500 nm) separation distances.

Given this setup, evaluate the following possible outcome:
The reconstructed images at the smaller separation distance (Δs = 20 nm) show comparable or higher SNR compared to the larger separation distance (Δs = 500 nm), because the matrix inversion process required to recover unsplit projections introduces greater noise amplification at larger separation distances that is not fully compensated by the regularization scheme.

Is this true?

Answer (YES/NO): NO